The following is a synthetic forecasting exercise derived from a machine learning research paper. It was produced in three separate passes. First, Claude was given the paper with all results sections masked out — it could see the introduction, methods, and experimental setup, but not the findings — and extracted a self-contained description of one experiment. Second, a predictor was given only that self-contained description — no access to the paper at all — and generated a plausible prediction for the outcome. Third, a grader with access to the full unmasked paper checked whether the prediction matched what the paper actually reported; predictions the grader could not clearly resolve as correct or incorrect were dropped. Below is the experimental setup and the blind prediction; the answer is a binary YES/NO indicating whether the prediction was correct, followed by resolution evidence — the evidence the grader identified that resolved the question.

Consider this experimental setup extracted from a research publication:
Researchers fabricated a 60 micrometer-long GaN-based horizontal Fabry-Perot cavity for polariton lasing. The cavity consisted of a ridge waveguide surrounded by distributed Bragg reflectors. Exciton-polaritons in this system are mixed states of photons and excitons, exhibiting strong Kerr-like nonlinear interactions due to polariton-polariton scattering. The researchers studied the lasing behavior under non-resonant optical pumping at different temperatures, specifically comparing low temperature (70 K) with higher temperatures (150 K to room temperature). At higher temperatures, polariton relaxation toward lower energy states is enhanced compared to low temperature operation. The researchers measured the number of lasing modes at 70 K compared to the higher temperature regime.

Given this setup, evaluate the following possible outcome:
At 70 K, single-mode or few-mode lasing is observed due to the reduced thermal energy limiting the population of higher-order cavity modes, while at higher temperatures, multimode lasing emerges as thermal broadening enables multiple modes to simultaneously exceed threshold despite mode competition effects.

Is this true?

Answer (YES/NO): YES